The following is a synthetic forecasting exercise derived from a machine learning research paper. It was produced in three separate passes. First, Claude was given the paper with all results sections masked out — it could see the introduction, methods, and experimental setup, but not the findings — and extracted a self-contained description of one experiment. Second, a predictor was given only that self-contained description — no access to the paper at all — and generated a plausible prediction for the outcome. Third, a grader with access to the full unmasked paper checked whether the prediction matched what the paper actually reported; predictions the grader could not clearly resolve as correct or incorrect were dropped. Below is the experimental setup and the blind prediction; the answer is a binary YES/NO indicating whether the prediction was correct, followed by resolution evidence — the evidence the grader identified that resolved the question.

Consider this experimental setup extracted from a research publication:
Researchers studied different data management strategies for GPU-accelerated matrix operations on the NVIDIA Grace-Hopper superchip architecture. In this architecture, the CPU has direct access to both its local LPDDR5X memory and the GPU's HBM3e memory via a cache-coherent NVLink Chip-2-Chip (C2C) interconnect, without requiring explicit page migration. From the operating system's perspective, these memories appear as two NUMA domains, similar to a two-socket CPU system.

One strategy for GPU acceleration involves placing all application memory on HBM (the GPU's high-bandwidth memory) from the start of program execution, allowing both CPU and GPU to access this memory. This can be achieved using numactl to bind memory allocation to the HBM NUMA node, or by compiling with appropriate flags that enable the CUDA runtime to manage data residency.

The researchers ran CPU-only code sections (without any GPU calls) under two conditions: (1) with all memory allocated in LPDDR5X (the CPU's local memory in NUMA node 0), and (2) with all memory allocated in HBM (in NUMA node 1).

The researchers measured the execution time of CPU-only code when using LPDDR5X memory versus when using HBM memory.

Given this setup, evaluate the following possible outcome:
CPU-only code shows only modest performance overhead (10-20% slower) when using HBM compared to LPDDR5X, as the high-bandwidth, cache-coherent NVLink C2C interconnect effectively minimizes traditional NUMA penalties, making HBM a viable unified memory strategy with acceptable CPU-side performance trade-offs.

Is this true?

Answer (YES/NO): NO